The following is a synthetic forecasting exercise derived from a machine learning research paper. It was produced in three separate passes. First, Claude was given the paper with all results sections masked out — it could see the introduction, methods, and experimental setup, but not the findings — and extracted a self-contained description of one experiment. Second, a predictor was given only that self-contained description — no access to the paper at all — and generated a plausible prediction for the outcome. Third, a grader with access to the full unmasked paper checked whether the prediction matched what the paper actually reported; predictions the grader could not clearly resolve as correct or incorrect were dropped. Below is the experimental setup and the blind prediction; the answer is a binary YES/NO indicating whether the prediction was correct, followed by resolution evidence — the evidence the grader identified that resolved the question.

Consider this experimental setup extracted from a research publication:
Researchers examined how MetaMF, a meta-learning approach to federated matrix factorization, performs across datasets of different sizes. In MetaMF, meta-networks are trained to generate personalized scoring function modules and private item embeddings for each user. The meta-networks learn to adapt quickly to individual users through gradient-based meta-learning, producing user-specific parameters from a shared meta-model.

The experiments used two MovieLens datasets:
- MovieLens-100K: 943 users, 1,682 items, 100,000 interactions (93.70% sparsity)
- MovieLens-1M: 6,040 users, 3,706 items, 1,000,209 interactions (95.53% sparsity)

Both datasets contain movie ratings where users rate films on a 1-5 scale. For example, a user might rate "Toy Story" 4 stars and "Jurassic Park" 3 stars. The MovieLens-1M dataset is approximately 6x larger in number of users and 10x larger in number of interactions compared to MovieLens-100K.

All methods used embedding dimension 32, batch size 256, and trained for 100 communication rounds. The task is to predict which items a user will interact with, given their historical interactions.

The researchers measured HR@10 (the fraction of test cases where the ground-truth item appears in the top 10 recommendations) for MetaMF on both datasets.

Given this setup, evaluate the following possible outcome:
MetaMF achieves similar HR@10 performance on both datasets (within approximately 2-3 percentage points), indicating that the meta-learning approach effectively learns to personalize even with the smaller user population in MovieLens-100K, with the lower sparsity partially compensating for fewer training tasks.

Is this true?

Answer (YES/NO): NO